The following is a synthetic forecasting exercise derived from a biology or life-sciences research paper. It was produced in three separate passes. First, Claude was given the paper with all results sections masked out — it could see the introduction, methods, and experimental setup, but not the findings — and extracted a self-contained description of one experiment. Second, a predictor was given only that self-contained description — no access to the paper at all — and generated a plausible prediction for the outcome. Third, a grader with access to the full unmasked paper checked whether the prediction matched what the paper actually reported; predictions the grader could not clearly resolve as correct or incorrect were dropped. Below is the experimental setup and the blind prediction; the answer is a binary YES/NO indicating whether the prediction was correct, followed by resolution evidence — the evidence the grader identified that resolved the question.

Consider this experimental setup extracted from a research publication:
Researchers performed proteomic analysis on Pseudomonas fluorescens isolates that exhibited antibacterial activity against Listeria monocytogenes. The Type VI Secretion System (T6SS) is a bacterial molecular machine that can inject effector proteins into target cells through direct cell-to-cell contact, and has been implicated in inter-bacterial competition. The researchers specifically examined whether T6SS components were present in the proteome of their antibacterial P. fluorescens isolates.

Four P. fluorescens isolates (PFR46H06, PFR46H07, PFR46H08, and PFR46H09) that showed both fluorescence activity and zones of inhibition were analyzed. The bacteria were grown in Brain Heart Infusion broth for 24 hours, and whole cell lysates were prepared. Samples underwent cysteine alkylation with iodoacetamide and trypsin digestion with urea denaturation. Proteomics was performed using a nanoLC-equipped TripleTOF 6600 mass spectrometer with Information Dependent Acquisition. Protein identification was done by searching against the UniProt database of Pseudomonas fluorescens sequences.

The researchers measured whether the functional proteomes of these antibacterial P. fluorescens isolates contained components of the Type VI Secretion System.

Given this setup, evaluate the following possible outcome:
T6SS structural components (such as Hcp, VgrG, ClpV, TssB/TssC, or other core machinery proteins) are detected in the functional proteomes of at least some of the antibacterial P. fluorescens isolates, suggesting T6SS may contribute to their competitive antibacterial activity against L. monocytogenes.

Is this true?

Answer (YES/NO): YES